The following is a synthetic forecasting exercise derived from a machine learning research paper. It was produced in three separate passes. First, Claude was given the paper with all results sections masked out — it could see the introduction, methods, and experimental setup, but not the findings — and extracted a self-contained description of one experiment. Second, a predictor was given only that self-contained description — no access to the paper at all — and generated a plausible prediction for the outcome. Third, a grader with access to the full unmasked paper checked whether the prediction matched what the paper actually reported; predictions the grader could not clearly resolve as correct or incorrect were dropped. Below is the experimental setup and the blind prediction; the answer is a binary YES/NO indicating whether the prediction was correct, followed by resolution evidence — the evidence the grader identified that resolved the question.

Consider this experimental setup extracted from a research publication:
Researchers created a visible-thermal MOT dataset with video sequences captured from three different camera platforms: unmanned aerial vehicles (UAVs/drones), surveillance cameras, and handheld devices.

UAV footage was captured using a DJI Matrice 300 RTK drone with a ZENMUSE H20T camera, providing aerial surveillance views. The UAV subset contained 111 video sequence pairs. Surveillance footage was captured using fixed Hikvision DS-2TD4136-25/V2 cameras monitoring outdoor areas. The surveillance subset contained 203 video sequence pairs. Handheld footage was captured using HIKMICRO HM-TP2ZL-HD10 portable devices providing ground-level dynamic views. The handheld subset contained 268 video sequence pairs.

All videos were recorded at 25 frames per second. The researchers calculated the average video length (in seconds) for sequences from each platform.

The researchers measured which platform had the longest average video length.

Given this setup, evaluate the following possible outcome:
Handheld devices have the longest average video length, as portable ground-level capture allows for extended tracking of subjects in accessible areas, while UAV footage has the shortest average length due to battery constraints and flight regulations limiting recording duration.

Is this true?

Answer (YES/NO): NO